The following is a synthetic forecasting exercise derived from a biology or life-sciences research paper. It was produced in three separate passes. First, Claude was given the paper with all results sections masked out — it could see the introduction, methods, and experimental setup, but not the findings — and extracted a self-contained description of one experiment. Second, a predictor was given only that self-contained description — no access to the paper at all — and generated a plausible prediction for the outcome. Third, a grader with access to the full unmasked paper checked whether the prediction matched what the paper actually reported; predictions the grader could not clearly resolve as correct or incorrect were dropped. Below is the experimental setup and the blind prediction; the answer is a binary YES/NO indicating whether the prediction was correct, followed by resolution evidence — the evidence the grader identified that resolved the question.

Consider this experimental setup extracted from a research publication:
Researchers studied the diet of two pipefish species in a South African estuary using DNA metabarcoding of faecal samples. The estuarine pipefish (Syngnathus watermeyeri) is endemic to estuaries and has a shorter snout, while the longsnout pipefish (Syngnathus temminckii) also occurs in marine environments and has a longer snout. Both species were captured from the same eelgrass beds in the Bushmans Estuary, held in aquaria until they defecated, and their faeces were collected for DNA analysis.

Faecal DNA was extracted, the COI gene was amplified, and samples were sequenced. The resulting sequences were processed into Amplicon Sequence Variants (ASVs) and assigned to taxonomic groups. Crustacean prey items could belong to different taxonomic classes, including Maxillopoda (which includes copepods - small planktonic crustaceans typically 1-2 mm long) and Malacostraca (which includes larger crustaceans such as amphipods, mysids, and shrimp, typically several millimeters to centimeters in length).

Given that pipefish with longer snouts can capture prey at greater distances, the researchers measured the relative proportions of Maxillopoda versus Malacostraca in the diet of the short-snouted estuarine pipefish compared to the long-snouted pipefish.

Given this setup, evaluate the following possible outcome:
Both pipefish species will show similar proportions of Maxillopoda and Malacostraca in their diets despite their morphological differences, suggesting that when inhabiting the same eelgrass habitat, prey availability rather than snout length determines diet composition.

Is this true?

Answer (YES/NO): NO